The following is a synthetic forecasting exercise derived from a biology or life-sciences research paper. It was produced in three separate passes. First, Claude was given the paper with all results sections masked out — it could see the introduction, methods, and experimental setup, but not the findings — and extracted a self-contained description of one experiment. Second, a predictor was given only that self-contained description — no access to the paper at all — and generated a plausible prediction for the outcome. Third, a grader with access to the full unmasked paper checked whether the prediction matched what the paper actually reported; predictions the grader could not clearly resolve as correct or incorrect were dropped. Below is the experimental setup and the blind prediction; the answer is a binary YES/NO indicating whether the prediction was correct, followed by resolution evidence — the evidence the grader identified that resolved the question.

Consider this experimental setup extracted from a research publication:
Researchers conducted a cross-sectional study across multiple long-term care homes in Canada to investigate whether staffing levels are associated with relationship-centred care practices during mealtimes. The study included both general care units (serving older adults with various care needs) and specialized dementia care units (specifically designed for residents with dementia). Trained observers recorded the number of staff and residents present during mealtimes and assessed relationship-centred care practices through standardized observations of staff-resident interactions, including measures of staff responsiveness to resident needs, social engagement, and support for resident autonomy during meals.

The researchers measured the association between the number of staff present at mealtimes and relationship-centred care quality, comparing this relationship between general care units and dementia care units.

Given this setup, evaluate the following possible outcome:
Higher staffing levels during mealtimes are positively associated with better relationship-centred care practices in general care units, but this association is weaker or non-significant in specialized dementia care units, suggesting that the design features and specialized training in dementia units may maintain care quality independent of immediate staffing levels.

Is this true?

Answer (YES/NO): YES